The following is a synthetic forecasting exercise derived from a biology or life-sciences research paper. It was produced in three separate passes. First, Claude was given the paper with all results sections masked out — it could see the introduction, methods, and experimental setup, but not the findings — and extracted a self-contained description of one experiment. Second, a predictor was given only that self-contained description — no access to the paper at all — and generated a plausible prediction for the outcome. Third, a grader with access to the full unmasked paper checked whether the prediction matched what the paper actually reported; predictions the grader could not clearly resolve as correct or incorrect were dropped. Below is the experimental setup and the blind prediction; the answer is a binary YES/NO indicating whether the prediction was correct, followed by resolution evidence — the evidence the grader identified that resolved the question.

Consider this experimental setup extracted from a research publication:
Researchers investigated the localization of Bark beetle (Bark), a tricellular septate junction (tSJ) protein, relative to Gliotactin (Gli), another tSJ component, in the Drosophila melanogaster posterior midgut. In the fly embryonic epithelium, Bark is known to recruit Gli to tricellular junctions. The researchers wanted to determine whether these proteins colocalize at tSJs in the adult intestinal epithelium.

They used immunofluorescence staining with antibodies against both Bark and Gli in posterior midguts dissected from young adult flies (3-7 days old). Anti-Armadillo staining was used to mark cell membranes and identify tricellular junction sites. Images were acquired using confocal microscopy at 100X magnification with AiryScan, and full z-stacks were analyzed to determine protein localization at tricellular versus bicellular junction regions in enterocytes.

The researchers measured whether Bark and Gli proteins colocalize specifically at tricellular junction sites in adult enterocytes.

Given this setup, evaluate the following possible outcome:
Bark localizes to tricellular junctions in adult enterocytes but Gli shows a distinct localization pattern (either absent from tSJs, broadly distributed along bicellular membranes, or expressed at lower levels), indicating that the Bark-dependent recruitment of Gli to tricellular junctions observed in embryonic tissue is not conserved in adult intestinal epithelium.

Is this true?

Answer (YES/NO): NO